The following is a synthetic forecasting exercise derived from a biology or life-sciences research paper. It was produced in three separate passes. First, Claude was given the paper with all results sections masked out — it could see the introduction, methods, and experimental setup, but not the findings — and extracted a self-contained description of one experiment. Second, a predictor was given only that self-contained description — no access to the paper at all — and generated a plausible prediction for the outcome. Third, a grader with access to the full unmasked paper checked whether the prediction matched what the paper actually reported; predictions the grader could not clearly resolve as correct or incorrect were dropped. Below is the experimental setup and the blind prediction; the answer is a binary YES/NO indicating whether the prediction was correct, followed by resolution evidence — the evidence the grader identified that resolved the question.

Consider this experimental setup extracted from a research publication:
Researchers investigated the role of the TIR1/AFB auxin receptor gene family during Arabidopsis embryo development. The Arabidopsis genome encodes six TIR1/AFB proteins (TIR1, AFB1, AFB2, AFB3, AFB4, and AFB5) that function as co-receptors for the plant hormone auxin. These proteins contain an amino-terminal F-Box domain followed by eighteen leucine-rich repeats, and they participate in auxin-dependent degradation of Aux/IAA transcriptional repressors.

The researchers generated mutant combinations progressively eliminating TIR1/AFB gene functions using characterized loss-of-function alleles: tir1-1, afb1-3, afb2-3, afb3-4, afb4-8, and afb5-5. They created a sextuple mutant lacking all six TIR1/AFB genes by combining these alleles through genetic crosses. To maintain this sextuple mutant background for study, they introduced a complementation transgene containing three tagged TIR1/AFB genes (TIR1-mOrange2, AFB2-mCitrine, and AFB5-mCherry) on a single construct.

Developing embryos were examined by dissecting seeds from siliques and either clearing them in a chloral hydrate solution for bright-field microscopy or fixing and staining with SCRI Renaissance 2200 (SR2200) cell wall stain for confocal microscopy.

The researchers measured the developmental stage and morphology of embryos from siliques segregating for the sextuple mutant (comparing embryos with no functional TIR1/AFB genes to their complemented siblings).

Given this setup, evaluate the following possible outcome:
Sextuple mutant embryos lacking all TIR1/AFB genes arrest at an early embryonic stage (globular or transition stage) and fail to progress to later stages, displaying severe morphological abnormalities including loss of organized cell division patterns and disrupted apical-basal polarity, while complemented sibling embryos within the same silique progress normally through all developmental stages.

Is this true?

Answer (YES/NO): NO